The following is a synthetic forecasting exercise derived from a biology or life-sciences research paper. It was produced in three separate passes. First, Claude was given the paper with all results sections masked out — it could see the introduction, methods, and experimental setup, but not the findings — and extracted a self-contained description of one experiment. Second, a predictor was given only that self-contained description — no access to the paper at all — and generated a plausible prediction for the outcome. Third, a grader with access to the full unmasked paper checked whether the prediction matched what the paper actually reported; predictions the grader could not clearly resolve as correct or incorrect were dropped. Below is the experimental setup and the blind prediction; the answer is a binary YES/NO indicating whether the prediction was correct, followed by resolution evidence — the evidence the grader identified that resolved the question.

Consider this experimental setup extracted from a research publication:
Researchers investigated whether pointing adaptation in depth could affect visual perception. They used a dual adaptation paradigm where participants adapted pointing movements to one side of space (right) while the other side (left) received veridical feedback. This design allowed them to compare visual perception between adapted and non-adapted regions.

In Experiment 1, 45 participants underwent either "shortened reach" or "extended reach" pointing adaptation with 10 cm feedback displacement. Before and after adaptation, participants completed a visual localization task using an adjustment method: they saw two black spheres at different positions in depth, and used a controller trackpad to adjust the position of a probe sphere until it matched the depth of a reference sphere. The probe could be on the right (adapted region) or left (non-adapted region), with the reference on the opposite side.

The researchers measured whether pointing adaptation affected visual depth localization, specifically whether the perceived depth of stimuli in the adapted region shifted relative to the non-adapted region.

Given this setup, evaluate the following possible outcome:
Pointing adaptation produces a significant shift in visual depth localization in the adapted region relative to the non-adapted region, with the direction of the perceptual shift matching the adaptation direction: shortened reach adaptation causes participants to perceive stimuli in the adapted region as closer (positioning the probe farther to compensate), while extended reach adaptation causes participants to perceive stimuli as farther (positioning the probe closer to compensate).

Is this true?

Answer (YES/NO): NO